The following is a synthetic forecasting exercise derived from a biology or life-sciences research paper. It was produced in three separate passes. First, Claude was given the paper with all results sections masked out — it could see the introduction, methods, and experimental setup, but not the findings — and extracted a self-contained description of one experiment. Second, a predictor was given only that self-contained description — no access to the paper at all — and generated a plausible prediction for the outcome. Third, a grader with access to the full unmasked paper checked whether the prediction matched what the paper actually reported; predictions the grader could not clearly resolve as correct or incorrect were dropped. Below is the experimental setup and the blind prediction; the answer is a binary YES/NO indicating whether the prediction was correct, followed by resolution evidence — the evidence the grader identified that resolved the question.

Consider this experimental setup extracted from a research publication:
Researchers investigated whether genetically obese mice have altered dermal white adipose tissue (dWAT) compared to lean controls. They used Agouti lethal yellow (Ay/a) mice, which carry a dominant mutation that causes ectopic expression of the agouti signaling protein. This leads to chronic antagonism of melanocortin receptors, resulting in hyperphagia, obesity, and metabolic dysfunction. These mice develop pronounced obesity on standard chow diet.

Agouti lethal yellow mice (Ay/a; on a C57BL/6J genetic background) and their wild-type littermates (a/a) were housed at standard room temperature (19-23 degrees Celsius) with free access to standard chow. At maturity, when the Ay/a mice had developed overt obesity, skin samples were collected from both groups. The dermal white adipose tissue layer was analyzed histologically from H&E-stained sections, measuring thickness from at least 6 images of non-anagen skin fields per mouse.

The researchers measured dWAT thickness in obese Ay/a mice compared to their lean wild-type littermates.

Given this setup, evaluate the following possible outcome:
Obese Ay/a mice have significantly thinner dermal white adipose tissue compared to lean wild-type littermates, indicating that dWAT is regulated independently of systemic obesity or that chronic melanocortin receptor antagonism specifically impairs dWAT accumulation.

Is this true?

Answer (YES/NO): NO